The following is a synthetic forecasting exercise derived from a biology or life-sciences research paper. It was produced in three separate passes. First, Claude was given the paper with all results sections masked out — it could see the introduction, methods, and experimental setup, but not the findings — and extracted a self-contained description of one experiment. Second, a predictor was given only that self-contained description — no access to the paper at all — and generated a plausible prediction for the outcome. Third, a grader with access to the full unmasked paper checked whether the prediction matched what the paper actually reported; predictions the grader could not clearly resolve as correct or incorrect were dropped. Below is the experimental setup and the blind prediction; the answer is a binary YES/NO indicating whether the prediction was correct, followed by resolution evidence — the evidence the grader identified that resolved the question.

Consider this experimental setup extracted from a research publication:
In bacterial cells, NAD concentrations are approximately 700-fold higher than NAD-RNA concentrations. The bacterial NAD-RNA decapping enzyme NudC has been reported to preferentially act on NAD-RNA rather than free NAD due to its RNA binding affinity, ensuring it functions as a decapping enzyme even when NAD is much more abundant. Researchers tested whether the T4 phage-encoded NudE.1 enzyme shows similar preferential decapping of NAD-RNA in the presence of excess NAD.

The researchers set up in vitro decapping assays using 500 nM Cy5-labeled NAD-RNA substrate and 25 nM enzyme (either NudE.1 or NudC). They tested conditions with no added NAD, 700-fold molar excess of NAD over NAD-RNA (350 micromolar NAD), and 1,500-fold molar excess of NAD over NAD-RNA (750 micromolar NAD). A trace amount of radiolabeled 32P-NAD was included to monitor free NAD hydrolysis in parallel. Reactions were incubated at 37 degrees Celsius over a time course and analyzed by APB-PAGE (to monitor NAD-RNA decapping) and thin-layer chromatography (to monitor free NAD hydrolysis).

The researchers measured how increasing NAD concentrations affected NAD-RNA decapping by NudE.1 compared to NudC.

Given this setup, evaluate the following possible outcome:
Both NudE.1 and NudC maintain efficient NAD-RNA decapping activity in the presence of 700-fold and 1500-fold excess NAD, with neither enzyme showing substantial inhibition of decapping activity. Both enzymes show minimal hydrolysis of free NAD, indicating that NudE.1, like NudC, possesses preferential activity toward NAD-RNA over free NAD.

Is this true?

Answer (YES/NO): NO